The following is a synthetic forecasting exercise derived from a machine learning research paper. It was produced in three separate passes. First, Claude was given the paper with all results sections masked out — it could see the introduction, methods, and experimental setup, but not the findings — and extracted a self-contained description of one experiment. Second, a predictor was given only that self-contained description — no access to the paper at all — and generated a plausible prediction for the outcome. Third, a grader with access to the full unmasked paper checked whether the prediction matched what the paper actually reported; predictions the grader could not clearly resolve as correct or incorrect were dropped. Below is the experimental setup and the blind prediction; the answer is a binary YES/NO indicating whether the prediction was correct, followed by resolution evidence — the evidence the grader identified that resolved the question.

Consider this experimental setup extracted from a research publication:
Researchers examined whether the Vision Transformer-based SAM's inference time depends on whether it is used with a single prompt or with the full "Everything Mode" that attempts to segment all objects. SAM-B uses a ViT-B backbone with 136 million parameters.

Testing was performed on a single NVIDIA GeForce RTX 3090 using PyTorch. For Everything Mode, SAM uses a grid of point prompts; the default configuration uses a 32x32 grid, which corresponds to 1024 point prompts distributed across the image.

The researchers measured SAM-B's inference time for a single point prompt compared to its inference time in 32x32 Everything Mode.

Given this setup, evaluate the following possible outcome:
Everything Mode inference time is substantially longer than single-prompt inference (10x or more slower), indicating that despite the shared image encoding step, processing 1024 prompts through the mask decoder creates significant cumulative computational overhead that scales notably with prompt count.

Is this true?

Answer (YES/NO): YES